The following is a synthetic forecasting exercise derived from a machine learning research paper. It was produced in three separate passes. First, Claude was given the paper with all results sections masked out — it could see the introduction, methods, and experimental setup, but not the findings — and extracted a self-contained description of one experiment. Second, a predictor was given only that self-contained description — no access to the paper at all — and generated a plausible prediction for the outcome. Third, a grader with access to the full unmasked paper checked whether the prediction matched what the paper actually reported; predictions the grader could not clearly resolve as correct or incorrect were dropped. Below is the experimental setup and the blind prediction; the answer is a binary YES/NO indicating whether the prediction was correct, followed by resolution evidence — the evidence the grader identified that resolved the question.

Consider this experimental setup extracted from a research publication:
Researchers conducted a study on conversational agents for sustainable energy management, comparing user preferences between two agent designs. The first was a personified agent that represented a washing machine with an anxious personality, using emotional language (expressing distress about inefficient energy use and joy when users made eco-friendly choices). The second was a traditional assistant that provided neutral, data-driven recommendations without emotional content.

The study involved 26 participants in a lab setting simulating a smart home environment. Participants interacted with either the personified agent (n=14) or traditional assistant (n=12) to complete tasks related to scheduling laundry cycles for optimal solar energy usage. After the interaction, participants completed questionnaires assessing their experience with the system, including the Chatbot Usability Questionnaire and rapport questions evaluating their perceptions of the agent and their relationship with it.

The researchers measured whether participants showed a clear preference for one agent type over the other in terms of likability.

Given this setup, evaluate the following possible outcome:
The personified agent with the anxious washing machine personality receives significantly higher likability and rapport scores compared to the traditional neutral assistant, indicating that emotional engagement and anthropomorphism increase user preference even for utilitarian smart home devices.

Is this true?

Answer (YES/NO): NO